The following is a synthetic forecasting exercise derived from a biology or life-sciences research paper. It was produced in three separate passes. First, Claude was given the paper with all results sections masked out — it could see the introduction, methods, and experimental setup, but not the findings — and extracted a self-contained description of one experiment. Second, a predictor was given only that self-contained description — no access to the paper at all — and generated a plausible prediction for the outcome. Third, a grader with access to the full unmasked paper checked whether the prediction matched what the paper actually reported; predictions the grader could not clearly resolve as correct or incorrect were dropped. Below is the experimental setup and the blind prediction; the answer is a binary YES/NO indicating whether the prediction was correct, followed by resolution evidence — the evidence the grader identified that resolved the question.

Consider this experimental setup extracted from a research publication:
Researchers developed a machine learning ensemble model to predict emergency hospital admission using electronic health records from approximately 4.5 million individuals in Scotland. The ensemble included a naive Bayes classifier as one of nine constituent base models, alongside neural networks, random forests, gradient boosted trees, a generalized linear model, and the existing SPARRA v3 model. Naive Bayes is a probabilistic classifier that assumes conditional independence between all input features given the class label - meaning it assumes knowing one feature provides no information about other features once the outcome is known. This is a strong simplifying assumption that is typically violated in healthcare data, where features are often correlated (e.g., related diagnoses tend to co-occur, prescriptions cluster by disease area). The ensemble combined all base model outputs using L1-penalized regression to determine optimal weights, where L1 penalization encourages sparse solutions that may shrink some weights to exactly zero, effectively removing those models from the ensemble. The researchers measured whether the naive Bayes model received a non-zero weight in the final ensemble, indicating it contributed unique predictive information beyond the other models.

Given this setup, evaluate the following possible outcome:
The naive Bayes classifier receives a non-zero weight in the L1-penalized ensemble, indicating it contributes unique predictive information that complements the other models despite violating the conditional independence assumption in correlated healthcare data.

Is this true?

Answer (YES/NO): NO